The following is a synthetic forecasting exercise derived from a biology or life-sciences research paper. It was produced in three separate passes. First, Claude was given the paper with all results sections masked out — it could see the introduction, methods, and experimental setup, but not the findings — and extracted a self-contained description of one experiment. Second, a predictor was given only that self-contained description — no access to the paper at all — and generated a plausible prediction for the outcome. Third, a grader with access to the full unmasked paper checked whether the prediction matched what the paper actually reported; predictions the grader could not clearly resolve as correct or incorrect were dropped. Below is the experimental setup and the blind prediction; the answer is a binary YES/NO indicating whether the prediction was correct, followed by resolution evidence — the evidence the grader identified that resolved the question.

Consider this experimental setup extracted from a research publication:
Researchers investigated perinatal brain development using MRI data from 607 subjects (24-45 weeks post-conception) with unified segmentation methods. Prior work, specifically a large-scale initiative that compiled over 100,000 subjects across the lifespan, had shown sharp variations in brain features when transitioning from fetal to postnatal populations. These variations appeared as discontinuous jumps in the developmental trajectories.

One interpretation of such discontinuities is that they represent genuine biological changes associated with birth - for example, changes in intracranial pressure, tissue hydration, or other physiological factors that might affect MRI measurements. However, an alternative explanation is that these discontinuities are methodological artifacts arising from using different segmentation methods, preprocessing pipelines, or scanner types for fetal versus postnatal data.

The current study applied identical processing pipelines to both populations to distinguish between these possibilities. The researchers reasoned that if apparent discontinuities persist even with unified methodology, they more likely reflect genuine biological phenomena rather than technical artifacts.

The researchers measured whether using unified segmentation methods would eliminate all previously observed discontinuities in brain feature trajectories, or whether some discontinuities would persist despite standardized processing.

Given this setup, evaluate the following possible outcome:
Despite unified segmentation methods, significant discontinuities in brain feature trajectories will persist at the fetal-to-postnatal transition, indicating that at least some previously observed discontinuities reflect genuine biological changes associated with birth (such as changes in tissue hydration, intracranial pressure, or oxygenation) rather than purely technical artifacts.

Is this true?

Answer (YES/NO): YES